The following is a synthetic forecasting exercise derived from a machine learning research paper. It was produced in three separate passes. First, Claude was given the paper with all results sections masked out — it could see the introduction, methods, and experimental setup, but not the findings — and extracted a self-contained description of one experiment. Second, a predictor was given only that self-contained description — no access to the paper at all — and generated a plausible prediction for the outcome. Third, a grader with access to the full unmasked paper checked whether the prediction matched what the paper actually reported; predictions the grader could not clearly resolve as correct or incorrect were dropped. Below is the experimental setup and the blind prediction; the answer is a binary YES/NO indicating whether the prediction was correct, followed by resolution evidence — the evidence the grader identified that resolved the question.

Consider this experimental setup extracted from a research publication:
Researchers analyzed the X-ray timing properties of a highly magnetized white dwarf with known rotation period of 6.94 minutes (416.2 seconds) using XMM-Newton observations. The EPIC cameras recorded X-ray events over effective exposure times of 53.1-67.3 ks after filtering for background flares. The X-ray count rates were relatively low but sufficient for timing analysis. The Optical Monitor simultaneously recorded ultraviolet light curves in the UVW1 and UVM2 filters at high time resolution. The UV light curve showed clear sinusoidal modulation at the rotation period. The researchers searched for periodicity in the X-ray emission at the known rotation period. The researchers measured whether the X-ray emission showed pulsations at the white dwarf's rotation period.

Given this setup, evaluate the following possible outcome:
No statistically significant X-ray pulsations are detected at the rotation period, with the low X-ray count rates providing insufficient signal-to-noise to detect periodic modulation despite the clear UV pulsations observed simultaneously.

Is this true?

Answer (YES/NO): NO